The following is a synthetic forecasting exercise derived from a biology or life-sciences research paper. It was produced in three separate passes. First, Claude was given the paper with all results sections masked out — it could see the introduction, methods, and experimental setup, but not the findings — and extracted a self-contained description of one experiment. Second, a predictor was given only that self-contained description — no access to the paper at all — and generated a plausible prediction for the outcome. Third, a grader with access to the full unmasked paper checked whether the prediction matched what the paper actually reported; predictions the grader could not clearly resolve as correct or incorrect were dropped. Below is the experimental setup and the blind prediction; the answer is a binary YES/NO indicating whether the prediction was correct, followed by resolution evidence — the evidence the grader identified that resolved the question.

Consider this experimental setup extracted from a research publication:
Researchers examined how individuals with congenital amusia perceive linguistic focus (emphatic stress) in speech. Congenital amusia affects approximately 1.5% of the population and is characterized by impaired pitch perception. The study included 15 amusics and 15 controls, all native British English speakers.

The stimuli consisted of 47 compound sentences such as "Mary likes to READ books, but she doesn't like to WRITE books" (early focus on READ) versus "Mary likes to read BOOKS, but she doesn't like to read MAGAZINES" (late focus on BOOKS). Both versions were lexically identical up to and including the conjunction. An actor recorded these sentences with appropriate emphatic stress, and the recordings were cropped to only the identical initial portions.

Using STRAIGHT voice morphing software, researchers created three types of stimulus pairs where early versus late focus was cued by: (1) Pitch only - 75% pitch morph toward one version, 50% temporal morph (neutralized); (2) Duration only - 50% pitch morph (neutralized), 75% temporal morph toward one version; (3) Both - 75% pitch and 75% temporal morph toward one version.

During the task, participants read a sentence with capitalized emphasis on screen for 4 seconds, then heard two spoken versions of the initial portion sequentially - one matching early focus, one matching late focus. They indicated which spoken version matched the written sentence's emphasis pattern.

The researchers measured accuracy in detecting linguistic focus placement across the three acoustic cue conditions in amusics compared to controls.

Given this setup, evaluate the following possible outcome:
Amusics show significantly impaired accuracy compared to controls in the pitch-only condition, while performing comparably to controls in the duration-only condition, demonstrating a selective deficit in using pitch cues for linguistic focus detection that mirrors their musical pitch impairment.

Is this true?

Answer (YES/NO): YES